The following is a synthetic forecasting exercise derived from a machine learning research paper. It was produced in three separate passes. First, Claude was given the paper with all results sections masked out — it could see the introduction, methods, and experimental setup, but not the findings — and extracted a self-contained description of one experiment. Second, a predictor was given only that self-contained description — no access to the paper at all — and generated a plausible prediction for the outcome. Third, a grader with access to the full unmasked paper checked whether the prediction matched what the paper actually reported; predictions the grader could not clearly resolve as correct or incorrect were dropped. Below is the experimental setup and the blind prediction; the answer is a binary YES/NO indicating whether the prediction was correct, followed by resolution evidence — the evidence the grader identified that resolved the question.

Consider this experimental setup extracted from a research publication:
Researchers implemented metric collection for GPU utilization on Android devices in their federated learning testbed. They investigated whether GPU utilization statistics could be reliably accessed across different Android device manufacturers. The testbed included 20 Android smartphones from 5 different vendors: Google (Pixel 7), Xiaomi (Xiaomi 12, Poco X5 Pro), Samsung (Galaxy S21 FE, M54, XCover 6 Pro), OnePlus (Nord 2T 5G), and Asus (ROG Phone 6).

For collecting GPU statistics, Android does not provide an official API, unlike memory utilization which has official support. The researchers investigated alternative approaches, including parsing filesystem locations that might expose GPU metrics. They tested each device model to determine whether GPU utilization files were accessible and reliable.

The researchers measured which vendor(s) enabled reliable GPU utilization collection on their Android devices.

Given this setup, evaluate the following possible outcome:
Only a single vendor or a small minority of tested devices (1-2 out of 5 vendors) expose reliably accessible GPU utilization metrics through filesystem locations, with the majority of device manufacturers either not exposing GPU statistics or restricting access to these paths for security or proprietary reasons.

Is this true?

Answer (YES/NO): YES